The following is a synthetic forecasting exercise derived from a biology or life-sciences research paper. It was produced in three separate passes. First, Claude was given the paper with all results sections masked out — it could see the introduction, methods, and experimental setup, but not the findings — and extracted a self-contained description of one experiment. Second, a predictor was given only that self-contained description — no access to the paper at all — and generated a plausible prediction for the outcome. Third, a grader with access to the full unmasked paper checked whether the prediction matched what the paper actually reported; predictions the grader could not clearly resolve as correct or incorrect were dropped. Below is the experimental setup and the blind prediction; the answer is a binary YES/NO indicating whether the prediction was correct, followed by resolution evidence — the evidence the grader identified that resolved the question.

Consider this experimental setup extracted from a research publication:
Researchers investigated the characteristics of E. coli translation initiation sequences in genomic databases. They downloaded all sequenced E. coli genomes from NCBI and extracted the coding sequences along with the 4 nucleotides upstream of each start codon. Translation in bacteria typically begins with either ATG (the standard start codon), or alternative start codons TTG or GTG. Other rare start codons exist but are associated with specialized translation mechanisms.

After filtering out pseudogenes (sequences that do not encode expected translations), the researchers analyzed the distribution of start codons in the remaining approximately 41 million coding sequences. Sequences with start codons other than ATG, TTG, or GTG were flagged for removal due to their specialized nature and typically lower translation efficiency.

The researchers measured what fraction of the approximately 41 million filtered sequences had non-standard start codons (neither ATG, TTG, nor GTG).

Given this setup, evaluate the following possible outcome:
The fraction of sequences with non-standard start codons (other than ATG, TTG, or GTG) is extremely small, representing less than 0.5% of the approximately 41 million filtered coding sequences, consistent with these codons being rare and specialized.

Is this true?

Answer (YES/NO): YES